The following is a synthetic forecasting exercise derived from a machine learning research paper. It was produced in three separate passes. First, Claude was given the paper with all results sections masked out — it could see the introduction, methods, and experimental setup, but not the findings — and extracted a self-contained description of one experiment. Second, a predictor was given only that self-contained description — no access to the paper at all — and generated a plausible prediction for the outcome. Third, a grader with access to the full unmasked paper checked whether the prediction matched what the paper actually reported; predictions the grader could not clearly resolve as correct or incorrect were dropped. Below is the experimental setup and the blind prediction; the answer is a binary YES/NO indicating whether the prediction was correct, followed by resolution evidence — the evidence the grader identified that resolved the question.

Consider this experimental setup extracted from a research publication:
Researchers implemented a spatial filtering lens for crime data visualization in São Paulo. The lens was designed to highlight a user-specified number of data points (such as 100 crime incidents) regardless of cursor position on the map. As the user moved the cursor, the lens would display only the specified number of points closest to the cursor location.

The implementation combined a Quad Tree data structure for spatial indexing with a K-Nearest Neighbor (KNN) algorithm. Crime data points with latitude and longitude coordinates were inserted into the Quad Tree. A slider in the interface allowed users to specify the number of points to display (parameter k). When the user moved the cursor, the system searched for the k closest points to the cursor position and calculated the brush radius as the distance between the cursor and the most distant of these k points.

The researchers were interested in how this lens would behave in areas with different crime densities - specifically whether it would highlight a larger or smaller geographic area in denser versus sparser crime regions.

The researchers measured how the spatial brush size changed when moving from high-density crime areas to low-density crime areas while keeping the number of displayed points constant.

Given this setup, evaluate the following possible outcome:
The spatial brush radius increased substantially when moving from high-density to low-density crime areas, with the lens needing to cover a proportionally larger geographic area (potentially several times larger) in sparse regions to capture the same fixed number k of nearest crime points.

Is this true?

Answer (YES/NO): YES